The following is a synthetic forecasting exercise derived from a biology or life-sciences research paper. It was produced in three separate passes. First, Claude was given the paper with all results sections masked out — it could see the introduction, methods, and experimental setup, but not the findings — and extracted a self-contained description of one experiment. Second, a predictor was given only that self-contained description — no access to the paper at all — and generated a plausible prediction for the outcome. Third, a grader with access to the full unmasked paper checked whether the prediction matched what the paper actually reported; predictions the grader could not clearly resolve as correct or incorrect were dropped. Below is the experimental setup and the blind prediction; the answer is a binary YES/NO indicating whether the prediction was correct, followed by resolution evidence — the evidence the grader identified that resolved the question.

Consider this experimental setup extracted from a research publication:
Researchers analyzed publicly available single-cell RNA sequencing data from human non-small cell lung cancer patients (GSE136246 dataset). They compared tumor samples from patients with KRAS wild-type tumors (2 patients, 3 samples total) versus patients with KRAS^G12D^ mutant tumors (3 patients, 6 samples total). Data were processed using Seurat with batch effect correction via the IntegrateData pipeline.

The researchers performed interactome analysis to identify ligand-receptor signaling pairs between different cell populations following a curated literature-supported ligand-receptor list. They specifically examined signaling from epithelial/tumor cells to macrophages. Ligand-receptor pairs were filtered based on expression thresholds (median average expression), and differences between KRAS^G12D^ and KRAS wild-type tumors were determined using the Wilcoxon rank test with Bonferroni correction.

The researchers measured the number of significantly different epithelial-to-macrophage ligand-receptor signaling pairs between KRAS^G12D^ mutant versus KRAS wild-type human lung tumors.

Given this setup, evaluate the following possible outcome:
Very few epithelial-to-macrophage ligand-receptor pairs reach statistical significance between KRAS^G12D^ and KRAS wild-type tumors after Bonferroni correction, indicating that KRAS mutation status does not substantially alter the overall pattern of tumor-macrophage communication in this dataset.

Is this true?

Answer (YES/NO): NO